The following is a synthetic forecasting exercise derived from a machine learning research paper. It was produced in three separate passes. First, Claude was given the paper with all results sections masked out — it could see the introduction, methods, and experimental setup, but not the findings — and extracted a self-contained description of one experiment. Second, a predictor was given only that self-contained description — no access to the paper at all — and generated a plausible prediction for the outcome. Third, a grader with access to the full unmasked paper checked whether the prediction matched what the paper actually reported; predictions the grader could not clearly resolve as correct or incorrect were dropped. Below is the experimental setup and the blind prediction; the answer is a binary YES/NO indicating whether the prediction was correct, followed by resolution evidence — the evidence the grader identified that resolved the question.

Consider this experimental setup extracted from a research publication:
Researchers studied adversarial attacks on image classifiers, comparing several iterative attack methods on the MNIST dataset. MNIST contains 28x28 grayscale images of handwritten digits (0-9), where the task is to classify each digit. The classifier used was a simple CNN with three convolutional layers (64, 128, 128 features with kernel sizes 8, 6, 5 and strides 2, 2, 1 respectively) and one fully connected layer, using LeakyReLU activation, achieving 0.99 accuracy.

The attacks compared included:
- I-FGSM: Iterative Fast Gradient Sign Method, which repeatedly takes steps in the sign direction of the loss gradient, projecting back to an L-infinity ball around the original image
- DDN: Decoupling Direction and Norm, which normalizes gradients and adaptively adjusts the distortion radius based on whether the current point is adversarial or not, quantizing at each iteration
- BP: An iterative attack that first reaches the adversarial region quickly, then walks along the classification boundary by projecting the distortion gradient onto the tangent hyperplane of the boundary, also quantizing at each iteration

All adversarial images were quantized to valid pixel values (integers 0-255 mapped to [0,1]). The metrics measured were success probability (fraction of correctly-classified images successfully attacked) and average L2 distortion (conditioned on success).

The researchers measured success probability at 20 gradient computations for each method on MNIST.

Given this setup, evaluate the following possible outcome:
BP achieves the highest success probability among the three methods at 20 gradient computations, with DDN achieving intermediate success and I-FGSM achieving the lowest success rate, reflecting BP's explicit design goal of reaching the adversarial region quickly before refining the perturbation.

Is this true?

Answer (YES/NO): NO